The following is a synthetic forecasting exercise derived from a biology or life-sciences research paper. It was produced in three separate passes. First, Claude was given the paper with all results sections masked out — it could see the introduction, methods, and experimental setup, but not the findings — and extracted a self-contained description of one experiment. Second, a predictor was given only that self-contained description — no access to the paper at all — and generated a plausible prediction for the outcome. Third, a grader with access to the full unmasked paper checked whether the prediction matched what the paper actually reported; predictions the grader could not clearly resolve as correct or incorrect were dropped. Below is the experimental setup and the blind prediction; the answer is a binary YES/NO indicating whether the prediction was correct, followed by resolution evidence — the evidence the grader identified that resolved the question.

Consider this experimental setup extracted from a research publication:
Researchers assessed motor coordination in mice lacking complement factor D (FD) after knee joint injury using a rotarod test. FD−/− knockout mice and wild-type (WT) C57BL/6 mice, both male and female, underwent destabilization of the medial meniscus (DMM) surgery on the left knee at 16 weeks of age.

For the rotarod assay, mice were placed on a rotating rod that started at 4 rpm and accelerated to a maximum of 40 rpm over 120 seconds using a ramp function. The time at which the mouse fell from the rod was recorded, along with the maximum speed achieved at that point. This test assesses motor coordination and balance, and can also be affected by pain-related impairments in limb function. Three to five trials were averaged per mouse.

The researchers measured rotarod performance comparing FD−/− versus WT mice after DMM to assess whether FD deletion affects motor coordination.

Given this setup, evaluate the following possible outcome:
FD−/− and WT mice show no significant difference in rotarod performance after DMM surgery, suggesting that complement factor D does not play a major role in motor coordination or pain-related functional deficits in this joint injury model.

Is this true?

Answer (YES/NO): NO